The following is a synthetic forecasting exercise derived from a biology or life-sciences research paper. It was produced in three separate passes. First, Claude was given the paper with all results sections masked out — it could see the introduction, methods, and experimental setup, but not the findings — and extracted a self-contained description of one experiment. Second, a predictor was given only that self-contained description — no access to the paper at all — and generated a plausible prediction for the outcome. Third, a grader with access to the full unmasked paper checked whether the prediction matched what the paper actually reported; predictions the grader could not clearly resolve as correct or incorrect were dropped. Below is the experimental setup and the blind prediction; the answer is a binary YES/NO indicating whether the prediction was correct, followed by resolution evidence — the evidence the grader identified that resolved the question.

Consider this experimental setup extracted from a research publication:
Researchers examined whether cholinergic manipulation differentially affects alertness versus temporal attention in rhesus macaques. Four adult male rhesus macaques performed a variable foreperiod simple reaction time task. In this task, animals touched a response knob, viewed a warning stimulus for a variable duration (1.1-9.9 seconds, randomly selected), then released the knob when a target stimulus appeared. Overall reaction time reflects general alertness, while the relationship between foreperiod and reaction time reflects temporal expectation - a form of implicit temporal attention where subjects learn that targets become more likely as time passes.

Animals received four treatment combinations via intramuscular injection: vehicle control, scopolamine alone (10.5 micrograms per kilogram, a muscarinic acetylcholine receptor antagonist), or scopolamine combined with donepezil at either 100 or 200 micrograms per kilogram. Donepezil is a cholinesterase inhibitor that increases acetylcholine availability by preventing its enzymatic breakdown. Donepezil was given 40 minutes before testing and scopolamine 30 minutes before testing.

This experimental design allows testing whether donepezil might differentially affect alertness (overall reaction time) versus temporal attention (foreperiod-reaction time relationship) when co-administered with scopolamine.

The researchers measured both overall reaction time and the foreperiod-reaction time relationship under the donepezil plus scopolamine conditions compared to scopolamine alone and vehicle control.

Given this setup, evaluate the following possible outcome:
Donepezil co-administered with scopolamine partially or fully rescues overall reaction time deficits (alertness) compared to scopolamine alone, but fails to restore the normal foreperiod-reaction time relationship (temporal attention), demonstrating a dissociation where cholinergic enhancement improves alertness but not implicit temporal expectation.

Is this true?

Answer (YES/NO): YES